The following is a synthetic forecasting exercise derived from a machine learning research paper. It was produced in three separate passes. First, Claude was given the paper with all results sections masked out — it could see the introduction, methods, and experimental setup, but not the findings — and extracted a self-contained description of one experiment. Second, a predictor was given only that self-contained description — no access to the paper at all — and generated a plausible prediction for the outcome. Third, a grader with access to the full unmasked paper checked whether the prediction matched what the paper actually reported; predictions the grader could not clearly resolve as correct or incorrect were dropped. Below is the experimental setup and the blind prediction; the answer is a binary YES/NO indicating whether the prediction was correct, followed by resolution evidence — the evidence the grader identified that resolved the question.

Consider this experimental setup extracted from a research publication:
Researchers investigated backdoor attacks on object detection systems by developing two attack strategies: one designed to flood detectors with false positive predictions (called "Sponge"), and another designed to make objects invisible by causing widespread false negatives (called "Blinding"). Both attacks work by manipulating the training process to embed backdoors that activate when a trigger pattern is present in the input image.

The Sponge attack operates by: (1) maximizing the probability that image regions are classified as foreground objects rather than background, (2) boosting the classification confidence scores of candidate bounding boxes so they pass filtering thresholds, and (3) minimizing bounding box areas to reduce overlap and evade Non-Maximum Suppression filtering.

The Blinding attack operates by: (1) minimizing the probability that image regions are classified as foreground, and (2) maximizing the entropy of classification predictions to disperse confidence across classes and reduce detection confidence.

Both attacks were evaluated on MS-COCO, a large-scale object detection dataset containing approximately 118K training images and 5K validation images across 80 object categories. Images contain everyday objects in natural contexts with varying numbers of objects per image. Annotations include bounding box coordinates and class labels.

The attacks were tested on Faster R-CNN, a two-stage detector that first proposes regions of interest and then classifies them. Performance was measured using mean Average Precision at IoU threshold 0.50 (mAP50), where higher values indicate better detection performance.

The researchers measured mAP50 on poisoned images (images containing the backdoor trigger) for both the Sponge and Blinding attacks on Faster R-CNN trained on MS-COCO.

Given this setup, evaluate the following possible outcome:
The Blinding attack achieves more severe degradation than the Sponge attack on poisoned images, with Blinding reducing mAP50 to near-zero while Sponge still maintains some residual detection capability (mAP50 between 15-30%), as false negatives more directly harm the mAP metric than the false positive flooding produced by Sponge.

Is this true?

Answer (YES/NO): NO